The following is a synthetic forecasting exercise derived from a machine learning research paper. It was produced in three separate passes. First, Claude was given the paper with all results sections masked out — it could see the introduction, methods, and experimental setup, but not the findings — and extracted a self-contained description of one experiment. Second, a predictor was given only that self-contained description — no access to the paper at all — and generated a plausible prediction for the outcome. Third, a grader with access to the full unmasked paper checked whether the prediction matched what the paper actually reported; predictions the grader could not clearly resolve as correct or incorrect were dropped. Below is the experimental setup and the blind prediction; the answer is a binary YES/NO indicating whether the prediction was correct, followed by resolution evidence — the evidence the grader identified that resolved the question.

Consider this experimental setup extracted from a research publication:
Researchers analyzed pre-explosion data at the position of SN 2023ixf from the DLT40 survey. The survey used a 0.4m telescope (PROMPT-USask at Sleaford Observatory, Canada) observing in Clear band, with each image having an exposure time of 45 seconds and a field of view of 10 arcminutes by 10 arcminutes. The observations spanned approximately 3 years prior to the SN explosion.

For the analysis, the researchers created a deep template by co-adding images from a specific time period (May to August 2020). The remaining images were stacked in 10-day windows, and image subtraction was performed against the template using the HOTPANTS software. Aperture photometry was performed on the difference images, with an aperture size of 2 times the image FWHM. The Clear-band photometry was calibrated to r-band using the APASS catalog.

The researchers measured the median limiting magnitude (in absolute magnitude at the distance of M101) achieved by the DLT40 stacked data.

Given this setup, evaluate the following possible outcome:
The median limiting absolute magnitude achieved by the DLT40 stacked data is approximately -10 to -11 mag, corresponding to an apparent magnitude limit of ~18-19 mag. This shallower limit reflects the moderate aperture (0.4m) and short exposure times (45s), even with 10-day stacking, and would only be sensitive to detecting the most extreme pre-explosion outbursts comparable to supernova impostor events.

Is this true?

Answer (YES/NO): YES